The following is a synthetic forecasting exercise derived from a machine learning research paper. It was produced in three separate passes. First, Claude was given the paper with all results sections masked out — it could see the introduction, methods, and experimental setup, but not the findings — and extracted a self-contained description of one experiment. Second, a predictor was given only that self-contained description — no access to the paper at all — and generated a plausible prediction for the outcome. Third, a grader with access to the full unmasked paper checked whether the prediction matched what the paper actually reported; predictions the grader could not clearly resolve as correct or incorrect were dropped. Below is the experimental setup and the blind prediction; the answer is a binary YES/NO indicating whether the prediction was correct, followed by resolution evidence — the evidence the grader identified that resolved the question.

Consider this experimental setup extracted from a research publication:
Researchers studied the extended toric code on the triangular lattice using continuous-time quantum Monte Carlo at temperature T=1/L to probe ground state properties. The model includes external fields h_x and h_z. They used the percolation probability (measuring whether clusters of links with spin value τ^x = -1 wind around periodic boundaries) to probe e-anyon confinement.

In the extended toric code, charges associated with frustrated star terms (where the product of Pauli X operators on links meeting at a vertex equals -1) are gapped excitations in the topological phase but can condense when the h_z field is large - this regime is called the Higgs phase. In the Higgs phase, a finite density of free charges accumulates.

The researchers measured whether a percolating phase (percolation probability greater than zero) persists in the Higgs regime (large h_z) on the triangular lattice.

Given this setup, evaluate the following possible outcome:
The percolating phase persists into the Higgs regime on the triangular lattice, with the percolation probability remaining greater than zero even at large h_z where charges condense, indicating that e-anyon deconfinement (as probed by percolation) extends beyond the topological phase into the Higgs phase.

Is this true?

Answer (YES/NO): YES